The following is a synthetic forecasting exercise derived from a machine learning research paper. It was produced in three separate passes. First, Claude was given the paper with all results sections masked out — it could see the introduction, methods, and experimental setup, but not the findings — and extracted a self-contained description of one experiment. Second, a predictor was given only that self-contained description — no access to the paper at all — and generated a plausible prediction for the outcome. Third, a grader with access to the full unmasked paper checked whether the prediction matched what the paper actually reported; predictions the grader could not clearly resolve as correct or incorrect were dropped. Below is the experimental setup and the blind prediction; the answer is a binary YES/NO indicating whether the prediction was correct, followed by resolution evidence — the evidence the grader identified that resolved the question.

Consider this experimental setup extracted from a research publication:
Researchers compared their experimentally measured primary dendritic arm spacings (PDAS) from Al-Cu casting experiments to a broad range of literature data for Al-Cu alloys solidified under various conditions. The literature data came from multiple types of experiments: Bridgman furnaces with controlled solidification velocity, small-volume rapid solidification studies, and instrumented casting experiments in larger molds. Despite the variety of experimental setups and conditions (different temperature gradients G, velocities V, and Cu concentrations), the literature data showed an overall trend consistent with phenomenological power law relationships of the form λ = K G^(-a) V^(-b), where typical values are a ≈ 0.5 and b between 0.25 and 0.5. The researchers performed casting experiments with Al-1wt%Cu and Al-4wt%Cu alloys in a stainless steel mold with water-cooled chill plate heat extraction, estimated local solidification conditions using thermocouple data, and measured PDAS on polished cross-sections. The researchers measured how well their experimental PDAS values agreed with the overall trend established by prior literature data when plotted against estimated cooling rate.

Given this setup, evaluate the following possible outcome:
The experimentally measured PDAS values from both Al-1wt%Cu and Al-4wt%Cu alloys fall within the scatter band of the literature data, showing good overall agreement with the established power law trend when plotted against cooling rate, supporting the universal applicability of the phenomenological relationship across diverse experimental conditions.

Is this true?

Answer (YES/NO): NO